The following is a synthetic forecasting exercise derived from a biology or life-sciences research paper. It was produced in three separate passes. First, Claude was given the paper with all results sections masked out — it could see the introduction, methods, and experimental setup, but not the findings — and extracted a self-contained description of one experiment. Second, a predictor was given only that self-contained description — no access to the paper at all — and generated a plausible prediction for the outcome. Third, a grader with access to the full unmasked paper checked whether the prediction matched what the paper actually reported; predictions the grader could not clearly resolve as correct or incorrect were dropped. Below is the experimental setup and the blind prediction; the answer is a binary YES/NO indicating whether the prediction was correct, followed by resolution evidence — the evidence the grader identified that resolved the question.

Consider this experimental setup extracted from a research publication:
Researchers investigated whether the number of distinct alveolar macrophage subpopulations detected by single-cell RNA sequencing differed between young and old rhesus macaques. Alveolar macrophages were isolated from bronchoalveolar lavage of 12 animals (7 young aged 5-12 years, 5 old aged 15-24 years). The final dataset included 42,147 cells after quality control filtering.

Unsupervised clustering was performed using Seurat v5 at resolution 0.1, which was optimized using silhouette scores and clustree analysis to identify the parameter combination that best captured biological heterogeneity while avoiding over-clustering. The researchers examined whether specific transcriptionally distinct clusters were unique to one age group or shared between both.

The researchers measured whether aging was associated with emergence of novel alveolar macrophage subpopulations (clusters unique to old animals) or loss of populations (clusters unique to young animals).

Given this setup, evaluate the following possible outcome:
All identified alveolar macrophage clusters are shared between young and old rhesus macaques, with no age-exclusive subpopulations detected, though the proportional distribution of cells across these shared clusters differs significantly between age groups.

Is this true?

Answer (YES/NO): NO